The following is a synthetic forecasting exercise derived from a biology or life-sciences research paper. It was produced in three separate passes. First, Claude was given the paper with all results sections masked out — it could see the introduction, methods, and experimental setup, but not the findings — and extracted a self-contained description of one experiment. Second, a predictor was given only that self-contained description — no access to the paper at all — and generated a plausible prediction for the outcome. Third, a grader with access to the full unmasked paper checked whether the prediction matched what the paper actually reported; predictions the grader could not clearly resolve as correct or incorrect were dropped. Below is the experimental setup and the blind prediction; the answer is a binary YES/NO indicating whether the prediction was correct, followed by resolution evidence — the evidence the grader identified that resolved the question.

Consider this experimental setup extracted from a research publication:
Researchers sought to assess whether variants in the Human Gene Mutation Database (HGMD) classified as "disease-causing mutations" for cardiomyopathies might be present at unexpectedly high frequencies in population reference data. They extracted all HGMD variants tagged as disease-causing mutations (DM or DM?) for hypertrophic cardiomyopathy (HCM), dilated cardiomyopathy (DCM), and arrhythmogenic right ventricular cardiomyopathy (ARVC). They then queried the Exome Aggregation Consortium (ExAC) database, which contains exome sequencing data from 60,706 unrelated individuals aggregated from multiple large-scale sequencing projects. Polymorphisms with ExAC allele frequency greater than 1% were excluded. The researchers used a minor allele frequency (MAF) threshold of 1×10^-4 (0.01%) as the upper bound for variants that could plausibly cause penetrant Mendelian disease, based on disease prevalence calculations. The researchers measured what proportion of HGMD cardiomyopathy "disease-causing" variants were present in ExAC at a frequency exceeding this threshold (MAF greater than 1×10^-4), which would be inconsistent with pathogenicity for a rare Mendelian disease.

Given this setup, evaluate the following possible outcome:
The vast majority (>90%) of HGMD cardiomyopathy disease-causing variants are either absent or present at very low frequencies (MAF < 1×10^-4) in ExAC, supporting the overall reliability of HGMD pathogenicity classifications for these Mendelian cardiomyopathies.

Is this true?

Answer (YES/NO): NO